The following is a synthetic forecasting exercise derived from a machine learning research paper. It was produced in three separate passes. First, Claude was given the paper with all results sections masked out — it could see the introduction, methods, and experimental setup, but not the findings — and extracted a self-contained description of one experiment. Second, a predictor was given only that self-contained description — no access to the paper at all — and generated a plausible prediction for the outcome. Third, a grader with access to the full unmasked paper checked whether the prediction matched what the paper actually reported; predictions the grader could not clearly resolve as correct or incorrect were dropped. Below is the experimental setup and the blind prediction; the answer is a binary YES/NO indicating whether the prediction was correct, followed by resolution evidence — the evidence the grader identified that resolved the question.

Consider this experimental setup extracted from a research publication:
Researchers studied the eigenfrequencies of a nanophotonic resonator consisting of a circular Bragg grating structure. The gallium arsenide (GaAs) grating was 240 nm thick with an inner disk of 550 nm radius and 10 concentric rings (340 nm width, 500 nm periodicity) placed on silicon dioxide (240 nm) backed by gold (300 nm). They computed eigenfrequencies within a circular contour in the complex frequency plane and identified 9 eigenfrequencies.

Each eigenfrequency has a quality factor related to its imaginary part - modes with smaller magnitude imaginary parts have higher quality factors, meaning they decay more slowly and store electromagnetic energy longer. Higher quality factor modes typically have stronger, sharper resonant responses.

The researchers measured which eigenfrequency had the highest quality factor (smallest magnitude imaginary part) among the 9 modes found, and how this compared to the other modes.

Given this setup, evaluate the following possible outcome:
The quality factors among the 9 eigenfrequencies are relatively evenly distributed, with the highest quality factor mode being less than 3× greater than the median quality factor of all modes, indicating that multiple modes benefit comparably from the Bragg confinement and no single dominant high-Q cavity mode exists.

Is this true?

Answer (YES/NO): NO